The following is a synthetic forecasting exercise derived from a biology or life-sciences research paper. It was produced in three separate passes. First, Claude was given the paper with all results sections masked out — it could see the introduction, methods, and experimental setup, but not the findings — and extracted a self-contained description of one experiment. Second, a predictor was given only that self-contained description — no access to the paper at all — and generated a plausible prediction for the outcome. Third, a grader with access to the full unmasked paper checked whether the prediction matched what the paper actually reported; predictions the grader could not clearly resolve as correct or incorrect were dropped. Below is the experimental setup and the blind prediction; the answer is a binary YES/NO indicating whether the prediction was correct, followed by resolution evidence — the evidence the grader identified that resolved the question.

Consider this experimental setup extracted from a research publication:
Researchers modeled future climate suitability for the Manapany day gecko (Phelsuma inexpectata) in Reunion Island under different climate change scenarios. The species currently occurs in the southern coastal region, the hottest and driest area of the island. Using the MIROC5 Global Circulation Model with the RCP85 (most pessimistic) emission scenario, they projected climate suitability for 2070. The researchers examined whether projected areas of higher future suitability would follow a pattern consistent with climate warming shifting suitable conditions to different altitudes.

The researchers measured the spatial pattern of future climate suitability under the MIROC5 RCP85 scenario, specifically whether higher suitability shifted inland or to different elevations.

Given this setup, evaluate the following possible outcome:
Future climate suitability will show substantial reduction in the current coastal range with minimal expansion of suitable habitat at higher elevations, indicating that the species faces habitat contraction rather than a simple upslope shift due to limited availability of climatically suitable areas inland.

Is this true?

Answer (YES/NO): NO